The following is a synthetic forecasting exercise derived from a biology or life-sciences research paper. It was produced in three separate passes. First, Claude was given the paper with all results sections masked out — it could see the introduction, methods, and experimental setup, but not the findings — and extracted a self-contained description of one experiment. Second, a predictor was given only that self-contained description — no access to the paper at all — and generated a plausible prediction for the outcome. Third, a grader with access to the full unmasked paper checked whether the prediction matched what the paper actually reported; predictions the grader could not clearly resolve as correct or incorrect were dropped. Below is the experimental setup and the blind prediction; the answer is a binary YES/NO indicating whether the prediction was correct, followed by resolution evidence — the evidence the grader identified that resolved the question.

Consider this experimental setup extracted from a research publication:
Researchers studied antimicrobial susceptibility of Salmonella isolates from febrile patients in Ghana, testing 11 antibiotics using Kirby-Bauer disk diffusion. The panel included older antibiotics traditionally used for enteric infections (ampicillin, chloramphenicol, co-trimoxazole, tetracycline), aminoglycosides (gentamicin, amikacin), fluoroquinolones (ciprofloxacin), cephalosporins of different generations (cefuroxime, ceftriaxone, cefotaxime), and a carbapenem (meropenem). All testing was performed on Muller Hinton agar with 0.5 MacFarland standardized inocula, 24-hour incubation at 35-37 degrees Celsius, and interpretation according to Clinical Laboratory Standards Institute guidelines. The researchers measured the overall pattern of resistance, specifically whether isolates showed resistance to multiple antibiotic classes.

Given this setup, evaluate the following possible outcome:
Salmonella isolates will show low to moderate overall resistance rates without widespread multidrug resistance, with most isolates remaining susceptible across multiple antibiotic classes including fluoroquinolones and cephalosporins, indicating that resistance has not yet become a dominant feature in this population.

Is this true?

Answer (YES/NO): NO